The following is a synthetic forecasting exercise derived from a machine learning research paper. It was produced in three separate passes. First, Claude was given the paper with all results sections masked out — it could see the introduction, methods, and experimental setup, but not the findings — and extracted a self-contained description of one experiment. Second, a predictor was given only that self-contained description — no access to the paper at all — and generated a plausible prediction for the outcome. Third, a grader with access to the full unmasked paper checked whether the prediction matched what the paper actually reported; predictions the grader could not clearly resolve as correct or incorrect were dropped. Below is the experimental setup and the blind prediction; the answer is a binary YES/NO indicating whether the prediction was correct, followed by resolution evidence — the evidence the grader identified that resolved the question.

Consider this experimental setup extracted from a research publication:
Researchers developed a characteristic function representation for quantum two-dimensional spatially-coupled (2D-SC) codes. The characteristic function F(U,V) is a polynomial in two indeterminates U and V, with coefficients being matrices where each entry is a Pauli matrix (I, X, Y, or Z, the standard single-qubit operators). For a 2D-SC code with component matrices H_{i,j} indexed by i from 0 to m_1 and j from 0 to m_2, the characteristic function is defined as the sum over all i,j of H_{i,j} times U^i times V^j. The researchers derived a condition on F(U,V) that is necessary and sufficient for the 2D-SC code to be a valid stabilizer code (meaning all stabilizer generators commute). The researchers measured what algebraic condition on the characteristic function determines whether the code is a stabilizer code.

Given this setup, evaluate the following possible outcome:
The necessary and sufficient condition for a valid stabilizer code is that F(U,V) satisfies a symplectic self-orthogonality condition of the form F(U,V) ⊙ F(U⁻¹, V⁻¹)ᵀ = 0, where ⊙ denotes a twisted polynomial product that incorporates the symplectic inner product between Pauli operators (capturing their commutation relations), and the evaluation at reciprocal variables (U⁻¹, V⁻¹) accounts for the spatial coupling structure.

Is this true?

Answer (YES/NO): NO